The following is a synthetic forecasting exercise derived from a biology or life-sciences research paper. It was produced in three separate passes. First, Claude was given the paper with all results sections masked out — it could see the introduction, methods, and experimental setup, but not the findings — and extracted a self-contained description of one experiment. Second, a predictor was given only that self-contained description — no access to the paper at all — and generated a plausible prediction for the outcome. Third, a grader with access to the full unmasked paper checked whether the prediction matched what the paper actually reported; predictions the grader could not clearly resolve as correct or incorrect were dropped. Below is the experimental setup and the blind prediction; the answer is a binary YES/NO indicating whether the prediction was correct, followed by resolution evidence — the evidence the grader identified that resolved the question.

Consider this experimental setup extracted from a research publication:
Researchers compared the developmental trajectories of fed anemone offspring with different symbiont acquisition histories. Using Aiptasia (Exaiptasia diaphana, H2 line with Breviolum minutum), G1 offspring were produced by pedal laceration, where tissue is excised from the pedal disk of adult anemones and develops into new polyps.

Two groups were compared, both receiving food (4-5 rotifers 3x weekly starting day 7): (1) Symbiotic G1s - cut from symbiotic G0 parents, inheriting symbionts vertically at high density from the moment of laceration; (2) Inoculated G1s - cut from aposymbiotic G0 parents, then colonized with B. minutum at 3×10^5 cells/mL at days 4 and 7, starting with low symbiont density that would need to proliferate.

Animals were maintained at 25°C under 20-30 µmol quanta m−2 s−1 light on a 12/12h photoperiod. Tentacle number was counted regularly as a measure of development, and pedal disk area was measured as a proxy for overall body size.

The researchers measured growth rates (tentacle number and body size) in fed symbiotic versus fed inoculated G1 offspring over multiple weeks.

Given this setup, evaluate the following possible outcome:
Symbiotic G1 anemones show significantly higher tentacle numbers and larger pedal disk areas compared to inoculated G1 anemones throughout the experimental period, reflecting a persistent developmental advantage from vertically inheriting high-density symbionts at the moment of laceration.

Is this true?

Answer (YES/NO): NO